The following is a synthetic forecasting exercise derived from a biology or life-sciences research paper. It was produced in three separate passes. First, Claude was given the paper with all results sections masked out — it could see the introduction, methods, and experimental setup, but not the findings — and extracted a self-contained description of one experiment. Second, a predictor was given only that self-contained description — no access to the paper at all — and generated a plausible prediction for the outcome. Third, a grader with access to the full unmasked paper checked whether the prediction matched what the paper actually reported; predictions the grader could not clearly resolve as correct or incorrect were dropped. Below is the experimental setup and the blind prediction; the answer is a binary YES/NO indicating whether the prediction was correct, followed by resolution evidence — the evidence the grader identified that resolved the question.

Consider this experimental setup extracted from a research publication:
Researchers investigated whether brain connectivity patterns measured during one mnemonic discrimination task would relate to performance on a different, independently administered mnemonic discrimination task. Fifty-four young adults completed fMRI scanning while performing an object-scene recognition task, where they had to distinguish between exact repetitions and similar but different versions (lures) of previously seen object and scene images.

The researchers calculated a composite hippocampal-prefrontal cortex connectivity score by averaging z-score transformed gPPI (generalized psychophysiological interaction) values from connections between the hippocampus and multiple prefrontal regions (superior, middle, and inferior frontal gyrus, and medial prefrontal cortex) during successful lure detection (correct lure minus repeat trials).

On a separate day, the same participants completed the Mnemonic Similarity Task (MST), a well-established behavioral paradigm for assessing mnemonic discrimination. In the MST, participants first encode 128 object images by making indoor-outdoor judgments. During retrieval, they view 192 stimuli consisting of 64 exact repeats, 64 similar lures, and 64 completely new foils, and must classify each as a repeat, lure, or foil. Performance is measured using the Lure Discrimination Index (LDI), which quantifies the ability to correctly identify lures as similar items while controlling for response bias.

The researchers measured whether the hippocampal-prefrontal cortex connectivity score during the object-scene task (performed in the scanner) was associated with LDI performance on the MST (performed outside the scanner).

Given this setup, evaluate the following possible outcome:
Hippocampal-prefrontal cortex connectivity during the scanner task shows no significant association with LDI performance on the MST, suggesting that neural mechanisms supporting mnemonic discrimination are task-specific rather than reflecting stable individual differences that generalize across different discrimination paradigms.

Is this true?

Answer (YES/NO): NO